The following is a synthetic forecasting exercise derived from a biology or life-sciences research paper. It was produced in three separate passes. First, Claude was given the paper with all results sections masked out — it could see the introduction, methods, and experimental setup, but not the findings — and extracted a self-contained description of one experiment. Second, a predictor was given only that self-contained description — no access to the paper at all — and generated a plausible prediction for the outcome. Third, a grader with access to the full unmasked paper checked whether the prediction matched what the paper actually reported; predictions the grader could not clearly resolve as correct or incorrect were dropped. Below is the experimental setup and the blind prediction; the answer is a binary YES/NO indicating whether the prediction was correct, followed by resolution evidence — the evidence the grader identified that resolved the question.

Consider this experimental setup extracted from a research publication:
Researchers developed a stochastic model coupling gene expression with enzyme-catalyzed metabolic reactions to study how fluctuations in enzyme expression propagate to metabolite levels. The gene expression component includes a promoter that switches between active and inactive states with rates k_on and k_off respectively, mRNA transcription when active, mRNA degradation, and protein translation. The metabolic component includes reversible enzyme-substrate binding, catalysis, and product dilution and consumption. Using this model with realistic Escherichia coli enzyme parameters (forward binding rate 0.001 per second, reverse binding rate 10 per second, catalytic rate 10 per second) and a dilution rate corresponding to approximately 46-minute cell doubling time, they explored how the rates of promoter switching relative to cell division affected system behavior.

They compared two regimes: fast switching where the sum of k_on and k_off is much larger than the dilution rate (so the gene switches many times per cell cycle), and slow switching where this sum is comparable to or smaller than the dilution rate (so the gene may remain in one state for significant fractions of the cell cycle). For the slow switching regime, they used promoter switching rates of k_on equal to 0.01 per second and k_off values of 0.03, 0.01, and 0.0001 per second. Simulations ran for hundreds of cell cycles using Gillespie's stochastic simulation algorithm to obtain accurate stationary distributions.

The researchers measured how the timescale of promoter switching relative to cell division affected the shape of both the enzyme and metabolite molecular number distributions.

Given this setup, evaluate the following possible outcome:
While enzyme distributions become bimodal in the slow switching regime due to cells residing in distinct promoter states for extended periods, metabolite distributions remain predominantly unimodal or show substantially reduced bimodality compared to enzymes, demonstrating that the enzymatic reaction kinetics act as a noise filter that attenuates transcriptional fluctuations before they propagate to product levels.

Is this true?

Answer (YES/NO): NO